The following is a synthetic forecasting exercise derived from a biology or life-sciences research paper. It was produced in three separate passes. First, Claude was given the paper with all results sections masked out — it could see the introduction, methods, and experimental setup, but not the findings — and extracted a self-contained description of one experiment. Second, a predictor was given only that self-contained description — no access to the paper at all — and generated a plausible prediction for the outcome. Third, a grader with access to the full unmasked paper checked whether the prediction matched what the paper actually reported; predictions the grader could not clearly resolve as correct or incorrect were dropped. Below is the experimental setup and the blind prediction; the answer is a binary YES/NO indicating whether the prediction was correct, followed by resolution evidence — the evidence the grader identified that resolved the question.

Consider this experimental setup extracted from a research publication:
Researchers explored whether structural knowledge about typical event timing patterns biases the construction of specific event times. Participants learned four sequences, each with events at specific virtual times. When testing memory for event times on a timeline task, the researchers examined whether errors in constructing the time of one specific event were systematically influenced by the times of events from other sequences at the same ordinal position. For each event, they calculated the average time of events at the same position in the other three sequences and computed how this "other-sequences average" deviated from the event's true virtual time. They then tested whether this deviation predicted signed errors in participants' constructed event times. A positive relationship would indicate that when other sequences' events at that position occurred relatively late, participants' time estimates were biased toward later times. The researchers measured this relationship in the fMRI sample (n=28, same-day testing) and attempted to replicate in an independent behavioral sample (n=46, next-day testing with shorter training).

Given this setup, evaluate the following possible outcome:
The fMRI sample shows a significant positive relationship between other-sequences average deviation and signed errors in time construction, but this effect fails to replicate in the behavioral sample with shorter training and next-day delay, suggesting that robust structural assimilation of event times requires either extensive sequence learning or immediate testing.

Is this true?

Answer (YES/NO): NO